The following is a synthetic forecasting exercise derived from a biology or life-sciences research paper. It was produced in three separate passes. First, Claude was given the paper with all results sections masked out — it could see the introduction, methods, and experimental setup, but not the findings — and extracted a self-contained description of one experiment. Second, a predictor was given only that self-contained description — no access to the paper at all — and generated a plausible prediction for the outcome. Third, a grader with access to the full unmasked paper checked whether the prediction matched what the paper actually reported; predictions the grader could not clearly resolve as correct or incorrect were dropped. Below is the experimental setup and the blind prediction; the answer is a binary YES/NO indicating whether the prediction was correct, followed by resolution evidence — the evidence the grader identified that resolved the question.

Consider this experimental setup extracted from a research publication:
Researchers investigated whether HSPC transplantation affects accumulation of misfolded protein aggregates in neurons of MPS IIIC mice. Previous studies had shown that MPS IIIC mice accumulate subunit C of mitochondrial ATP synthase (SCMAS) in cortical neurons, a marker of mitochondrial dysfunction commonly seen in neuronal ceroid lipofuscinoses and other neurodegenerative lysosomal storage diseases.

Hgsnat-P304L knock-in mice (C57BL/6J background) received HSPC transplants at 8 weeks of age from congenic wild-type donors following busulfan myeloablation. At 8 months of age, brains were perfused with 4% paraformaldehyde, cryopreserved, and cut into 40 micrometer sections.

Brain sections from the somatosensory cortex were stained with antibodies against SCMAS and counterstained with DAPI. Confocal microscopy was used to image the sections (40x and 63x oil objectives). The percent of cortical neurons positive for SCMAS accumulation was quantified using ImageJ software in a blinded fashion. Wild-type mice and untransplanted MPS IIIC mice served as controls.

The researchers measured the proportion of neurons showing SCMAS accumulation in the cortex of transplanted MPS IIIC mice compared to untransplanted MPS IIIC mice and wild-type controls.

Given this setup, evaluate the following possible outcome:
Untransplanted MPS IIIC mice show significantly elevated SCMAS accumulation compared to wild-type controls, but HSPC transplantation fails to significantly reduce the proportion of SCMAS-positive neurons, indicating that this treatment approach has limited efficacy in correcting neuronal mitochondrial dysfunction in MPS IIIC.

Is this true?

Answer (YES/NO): NO